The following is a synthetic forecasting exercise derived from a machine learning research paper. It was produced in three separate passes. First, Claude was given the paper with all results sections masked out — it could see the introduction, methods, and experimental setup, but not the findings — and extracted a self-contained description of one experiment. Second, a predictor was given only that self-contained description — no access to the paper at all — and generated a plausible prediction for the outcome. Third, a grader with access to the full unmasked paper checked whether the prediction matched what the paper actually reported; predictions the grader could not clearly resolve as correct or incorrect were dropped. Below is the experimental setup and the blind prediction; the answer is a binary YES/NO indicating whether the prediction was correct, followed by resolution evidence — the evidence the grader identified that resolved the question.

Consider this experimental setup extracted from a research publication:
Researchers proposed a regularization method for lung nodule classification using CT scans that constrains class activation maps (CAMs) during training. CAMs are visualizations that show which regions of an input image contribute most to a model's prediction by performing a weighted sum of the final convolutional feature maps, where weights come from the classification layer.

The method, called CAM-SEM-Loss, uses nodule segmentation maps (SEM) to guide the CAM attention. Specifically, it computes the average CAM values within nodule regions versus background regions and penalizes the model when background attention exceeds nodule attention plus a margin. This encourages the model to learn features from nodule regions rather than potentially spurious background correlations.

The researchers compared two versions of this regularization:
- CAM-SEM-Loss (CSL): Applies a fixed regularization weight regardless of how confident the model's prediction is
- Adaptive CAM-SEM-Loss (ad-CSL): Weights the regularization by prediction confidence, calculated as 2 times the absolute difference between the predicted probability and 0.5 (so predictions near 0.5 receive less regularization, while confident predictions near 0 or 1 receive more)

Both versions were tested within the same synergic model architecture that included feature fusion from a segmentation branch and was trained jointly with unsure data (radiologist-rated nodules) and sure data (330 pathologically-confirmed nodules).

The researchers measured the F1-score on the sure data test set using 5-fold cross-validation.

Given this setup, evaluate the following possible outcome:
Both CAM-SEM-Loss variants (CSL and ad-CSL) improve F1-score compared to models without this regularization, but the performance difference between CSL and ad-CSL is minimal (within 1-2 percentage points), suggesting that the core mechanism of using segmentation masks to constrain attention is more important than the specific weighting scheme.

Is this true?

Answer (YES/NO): NO